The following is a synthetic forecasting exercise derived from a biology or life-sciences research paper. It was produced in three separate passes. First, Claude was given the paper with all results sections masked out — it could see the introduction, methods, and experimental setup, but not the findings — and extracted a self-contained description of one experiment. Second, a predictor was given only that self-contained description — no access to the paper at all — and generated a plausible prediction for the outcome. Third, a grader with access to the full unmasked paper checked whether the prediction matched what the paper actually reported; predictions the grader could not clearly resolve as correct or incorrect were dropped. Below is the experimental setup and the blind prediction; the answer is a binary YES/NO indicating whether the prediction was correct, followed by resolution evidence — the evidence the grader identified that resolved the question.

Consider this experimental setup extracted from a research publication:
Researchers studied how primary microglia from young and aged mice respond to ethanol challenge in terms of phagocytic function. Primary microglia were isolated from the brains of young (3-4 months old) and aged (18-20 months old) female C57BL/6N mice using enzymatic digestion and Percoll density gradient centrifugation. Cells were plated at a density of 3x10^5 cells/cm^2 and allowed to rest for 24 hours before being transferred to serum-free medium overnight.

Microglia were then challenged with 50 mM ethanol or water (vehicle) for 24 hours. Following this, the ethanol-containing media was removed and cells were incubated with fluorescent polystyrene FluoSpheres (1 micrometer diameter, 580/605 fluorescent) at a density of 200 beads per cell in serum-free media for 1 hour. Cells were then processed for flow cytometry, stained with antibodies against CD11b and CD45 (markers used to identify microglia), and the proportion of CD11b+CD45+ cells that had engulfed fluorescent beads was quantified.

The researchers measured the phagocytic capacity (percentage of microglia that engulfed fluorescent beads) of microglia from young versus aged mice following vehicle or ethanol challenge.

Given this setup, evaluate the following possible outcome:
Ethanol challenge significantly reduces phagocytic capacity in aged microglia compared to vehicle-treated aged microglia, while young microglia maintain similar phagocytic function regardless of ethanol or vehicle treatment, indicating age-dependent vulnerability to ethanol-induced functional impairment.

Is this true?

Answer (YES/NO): NO